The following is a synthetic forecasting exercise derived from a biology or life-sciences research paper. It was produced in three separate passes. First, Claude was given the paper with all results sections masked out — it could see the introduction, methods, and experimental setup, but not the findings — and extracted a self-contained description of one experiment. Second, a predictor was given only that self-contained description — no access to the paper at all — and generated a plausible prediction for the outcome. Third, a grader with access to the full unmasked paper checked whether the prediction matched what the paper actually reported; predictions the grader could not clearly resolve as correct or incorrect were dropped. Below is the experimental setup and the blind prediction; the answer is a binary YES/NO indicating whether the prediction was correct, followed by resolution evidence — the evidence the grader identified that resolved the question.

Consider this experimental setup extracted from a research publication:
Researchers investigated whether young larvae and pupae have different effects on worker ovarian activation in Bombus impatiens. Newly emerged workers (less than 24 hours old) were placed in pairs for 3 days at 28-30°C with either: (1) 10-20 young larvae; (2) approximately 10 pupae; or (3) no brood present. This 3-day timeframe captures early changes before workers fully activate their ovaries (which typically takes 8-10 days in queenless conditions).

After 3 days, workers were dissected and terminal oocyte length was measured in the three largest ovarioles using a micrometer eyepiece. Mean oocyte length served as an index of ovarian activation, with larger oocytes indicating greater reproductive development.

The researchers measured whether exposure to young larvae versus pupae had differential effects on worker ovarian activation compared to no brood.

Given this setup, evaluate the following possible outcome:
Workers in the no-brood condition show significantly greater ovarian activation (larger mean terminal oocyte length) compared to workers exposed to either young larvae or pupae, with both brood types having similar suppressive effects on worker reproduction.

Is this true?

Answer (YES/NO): NO